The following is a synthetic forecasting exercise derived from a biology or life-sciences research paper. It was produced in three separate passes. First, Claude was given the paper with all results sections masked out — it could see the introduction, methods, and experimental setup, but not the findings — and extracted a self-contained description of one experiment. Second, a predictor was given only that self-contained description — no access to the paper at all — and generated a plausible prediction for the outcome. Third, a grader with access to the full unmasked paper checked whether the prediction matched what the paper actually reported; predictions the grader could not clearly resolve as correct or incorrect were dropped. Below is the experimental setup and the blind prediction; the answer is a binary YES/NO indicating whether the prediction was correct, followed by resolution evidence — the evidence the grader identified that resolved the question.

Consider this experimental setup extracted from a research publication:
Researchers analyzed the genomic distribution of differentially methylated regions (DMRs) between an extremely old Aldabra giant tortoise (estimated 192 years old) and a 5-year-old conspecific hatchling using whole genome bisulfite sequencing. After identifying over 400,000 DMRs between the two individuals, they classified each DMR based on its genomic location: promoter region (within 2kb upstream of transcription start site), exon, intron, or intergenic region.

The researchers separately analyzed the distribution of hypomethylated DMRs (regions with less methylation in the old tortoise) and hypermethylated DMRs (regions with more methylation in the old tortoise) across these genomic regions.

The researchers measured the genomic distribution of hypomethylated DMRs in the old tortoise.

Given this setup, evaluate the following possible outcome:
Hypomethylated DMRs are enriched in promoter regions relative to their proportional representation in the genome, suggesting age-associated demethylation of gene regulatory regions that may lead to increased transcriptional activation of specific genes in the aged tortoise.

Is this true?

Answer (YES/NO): NO